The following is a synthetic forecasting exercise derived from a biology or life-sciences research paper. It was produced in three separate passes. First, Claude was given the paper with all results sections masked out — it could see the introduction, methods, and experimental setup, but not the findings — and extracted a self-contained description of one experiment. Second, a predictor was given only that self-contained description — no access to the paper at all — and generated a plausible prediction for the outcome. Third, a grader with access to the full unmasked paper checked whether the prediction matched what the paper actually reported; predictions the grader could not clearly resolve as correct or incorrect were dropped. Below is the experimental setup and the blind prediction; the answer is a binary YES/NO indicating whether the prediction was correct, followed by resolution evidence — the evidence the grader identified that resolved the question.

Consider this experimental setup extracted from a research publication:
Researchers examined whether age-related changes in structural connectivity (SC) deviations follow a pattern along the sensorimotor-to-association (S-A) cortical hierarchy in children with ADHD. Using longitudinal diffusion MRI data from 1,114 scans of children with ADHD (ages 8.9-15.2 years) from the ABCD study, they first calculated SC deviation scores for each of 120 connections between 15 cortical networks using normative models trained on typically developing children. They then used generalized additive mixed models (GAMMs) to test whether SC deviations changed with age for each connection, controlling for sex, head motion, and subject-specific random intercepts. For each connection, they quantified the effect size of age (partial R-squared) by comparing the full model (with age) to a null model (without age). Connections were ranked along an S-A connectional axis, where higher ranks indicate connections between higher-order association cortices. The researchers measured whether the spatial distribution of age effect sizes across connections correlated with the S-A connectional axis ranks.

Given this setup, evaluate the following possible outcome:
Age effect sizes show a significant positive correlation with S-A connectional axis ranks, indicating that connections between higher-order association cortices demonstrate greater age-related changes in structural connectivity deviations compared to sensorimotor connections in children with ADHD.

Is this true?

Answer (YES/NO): NO